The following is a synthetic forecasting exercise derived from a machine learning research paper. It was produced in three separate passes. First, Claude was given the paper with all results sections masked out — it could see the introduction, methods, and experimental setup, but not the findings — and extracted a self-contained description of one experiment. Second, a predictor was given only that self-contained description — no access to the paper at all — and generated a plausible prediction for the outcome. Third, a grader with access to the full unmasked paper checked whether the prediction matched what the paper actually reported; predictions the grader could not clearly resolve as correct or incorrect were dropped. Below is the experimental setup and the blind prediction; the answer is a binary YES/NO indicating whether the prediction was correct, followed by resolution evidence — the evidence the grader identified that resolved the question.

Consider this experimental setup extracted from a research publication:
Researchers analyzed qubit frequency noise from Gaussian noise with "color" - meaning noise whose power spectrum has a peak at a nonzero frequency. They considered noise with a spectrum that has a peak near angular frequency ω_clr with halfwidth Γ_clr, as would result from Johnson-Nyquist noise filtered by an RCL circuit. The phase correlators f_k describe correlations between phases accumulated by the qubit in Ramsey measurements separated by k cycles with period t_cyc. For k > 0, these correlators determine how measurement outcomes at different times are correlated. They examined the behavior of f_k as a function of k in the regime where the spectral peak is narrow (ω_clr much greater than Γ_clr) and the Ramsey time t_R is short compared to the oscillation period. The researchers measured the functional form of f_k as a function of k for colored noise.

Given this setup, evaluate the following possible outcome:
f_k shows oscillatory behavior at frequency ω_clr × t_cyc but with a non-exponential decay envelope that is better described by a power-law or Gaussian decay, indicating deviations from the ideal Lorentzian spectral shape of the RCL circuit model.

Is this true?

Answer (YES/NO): NO